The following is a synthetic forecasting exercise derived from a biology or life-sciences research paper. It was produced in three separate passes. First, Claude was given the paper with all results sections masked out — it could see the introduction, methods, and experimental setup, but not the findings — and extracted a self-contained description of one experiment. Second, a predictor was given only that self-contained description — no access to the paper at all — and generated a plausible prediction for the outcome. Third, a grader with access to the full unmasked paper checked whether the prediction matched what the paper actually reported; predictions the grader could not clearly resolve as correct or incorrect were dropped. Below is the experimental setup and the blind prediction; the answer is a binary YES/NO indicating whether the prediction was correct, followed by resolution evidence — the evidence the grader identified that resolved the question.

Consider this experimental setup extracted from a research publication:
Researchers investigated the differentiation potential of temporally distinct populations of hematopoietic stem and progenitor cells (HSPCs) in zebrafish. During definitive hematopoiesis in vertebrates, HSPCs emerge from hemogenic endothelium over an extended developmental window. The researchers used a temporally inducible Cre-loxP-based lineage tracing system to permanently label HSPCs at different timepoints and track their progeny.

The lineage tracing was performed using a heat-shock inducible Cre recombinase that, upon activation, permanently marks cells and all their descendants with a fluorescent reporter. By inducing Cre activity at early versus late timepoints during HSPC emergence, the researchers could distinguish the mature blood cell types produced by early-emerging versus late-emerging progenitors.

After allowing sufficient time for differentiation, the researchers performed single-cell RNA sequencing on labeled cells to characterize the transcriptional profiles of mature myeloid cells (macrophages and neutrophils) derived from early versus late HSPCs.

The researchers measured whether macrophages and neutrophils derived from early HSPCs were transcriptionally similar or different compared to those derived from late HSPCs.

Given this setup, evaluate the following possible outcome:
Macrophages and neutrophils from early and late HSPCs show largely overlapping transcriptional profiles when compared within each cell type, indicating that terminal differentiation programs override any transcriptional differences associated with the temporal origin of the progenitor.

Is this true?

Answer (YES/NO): NO